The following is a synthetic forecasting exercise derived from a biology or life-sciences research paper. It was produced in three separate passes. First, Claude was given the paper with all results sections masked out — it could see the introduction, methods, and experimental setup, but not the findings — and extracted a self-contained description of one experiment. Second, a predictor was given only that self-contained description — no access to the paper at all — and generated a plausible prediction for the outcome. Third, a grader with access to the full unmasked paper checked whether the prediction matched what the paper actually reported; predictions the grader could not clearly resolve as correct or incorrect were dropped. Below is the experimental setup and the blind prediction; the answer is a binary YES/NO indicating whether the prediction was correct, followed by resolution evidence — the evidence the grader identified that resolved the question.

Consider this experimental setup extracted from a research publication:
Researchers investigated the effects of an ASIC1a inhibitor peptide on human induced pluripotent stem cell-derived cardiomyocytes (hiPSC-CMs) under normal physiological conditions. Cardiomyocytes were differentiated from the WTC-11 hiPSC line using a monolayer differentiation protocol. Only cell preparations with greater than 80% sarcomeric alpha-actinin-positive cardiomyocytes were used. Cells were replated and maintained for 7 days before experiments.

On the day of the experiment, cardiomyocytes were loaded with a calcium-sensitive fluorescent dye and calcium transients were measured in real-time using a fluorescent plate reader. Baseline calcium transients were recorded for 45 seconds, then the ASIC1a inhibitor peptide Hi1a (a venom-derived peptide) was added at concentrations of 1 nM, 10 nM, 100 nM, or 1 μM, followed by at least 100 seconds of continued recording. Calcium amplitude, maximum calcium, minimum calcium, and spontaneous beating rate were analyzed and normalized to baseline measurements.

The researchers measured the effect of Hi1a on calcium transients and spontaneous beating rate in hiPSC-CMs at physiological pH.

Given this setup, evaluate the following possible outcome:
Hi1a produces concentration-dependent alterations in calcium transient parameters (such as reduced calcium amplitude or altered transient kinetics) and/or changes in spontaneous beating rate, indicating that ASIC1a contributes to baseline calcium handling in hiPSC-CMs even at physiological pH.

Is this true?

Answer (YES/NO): NO